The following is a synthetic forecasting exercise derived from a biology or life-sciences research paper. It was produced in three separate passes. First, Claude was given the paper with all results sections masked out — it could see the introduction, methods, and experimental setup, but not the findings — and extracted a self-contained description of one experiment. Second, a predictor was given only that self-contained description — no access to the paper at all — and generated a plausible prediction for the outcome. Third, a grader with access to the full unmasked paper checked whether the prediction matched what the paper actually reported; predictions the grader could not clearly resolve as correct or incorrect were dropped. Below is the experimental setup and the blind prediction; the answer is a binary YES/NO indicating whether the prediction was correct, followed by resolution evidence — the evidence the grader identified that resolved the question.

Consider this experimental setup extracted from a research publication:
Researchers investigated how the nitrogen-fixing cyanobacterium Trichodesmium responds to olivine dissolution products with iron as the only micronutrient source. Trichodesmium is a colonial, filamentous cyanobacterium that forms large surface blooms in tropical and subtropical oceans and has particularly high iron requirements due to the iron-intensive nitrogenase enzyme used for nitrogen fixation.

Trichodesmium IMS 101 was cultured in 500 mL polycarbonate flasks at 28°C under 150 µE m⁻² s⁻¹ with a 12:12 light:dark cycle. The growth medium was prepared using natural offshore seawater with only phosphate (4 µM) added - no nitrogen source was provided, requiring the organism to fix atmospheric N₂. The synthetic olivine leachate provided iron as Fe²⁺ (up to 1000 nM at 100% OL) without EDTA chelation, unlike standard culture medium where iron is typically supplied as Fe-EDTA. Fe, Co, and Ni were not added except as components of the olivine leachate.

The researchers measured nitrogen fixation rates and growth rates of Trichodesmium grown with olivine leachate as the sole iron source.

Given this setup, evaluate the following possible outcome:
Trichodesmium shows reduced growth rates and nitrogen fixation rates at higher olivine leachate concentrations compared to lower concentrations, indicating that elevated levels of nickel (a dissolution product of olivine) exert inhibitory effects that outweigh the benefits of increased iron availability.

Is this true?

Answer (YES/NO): NO